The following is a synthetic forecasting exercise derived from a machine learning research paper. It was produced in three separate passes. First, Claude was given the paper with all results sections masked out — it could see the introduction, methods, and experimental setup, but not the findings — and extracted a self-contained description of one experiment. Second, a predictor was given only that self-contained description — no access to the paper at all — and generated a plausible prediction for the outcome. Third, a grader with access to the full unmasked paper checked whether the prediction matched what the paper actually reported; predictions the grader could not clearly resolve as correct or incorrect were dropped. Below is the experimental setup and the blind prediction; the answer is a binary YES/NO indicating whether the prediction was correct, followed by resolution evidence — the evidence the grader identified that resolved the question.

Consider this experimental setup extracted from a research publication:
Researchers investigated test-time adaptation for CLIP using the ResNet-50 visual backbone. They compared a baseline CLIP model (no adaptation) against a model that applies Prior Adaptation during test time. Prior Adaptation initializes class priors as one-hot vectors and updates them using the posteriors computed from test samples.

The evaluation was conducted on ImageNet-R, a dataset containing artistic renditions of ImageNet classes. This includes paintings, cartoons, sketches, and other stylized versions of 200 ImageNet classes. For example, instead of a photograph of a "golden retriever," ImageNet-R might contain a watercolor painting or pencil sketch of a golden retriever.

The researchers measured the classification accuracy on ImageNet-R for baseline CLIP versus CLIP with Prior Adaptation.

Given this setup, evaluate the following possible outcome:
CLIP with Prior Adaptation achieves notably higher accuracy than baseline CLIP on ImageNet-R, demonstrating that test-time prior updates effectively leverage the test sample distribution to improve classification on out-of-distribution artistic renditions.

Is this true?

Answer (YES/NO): YES